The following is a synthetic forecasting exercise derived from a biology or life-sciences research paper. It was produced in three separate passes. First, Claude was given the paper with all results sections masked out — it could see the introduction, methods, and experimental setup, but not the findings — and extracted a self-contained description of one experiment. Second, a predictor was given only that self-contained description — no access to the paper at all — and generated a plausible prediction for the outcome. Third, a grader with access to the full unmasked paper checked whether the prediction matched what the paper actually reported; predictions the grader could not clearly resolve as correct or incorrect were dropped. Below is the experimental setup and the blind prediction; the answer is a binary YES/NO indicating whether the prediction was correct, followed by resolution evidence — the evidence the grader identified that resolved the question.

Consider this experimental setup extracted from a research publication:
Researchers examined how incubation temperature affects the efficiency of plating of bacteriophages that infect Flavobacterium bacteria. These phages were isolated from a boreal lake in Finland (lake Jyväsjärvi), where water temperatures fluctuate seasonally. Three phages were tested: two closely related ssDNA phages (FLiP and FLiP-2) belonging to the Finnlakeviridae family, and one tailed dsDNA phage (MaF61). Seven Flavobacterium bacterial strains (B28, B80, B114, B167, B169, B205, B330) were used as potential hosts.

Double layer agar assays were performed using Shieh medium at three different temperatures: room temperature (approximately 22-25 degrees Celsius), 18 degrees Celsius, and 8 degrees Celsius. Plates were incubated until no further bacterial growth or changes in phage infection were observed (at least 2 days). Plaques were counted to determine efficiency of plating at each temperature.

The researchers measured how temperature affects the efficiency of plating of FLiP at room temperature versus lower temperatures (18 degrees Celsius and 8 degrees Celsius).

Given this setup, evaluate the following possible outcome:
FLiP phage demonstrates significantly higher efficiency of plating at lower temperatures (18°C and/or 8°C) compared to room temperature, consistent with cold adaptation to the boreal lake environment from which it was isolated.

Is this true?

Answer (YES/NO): NO